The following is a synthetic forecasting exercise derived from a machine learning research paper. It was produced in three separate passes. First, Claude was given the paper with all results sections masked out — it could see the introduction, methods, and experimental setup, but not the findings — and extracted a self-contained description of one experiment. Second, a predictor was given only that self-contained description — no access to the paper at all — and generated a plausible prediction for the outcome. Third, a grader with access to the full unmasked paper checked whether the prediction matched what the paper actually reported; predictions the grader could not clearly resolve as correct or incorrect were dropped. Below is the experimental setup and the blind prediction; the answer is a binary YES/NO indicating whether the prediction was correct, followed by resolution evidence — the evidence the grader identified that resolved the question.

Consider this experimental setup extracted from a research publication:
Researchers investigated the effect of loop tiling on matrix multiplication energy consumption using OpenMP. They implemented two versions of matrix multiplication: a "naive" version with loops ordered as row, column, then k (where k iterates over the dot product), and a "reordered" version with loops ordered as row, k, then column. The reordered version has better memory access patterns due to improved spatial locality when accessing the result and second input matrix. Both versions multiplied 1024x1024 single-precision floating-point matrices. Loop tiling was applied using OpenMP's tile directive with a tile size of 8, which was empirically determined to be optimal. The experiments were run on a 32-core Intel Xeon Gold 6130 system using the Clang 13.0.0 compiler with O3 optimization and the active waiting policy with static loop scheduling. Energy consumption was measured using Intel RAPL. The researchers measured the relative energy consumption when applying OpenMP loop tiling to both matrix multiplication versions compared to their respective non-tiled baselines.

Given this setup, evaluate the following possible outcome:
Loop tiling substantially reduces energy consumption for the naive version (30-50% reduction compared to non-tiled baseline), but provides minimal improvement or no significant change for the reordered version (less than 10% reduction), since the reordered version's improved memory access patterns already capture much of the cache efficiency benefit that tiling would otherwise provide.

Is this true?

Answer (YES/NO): NO